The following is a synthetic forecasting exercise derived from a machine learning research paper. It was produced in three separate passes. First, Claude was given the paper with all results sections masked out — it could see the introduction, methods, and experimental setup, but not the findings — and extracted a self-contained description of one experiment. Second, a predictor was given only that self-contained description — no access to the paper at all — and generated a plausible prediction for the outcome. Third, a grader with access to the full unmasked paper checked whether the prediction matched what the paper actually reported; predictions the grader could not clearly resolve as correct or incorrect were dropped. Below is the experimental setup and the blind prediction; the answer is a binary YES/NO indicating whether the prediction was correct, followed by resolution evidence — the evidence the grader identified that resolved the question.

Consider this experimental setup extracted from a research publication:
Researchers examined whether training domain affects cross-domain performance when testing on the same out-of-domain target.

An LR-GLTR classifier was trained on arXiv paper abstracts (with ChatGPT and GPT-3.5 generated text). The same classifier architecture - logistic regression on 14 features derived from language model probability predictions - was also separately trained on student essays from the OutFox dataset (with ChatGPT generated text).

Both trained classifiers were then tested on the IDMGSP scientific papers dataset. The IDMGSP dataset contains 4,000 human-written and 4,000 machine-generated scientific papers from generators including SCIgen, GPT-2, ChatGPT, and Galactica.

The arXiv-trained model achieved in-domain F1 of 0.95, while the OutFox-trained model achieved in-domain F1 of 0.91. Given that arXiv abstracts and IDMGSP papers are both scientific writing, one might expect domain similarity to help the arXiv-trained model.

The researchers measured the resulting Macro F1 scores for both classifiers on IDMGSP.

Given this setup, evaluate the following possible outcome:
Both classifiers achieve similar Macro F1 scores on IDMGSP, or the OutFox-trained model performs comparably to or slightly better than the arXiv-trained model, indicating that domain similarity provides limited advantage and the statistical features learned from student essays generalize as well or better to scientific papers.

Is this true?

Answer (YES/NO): YES